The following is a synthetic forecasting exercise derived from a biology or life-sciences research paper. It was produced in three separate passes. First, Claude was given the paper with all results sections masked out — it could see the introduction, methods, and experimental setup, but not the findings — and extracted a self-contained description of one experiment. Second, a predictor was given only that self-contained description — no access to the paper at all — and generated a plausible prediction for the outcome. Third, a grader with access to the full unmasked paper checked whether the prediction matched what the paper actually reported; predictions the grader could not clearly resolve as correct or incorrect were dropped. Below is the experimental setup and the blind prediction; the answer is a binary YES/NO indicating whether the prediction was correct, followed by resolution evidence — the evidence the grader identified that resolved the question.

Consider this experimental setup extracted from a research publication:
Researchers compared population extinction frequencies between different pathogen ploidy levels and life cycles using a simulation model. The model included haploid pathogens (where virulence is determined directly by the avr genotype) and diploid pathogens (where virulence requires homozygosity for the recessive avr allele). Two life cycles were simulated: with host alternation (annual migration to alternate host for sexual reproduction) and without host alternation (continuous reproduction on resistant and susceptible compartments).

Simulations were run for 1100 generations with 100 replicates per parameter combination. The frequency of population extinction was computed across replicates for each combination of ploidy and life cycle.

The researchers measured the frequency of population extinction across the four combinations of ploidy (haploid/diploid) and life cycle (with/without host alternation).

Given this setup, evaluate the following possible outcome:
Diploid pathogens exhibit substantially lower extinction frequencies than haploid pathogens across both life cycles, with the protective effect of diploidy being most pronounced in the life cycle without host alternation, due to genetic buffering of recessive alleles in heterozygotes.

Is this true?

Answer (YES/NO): NO